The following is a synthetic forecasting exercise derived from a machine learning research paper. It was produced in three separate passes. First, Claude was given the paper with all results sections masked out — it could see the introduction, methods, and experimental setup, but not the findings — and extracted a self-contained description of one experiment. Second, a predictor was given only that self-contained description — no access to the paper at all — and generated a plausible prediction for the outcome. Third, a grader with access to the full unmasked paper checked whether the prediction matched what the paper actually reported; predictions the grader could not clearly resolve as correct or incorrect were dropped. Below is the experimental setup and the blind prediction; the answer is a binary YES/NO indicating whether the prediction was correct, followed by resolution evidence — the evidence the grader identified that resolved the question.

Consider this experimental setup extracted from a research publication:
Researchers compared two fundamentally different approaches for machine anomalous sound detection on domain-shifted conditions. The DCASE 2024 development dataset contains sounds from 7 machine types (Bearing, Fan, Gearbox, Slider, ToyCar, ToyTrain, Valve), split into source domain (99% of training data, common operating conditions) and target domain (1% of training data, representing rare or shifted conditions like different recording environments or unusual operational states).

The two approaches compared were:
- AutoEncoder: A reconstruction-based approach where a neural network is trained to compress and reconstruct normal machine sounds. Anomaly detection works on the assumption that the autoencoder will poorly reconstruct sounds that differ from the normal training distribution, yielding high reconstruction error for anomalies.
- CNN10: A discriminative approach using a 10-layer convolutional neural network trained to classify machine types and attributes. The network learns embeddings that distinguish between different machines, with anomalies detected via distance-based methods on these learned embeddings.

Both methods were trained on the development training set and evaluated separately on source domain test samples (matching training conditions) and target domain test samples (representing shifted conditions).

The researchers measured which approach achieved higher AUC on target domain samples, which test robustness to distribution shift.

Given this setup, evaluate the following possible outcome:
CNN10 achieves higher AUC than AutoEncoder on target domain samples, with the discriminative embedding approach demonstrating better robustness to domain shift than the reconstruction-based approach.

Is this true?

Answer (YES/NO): YES